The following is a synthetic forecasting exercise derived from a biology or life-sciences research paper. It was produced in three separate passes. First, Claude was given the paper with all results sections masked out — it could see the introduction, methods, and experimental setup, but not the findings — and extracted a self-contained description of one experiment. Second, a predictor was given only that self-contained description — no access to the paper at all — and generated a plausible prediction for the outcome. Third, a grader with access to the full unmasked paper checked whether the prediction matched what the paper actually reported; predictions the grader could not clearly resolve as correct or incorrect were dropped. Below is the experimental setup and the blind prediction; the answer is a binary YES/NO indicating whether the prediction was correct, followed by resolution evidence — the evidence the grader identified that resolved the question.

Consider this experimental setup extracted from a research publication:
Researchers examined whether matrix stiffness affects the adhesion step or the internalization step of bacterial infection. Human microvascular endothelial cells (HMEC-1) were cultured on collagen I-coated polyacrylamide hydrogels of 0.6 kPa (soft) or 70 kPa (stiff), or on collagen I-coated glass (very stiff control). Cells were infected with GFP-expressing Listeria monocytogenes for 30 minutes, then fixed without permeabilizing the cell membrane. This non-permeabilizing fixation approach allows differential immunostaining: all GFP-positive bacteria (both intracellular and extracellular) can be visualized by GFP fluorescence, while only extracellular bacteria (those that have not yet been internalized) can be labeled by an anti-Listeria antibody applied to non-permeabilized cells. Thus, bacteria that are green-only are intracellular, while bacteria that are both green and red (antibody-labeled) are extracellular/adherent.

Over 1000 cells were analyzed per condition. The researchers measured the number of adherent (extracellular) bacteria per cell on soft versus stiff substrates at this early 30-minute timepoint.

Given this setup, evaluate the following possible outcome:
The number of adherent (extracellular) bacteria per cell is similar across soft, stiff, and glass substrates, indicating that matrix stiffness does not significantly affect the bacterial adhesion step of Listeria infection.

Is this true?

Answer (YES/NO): NO